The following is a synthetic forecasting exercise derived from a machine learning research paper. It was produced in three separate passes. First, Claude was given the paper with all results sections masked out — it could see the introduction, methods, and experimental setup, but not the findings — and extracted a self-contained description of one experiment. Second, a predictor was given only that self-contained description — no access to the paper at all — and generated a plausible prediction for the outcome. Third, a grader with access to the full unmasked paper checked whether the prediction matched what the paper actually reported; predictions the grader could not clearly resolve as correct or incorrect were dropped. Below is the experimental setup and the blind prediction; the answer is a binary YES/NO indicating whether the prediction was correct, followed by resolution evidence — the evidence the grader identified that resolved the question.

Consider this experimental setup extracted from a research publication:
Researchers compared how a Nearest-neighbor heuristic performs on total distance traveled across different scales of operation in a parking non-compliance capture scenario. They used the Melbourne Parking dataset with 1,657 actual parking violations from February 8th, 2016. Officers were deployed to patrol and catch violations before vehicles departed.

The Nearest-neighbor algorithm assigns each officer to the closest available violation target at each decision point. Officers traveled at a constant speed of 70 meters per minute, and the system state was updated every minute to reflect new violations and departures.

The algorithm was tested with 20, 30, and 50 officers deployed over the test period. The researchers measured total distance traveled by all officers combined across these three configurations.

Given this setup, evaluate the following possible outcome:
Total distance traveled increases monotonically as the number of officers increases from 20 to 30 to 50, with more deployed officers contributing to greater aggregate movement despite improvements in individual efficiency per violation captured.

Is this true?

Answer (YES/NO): YES